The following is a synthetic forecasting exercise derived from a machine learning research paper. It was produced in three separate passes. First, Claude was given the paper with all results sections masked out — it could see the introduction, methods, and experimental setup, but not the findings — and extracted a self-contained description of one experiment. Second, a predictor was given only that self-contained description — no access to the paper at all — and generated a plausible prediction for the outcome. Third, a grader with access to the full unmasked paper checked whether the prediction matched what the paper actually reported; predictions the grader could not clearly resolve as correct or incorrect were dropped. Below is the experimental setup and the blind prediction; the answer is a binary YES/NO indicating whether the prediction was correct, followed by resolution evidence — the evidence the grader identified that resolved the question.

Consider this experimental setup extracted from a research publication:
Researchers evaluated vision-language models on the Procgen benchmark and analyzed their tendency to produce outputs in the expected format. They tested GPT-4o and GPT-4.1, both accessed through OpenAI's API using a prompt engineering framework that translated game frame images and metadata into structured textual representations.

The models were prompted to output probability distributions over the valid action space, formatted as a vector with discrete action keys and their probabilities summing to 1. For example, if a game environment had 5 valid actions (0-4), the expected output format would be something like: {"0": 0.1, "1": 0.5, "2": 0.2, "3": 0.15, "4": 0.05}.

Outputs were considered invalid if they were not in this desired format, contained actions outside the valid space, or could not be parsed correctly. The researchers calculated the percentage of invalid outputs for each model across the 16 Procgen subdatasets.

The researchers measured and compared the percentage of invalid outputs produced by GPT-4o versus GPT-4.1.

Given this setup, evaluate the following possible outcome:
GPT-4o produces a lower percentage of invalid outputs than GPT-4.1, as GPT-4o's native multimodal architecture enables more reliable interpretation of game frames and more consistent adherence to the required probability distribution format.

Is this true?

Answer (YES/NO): NO